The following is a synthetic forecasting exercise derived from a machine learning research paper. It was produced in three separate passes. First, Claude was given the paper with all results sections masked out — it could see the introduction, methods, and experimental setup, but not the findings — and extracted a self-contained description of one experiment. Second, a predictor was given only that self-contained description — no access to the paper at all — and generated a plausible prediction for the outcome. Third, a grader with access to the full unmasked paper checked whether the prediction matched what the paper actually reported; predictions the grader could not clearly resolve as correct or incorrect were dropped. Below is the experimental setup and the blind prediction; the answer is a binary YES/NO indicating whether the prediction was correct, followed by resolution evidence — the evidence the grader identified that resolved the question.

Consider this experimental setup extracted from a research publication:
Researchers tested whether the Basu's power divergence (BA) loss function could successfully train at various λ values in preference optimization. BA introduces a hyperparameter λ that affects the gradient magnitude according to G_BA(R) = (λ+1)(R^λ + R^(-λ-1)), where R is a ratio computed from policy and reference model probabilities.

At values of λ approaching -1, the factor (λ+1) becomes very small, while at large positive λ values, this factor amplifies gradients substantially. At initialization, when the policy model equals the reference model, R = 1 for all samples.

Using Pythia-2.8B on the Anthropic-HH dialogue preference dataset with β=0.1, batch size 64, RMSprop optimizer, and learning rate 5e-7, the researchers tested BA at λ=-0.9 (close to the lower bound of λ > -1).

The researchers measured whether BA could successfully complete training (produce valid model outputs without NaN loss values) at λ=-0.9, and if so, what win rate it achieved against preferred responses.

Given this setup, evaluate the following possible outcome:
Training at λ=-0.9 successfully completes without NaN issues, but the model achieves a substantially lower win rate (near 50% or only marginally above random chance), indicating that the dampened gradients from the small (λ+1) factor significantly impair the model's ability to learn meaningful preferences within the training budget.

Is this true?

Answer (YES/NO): YES